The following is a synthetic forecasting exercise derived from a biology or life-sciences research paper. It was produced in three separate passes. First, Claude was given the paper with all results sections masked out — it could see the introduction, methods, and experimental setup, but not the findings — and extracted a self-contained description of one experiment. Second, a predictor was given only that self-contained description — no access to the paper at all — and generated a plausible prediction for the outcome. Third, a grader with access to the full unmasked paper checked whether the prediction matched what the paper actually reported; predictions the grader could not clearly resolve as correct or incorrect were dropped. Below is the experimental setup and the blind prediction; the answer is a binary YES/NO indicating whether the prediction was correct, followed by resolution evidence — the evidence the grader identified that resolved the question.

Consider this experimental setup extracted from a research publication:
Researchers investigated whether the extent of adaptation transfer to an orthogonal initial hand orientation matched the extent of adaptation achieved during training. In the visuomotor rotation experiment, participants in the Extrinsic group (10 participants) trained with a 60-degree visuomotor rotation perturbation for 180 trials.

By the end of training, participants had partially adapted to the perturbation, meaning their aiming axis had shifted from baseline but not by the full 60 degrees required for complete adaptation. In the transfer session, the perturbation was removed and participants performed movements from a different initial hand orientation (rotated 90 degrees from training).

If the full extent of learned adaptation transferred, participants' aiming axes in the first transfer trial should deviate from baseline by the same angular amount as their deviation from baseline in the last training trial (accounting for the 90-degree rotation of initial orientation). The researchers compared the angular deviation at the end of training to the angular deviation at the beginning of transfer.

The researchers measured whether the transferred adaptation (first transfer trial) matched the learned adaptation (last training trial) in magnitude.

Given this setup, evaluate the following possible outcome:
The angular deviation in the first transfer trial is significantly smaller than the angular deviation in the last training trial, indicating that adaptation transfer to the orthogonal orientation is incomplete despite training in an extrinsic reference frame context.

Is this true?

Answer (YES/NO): YES